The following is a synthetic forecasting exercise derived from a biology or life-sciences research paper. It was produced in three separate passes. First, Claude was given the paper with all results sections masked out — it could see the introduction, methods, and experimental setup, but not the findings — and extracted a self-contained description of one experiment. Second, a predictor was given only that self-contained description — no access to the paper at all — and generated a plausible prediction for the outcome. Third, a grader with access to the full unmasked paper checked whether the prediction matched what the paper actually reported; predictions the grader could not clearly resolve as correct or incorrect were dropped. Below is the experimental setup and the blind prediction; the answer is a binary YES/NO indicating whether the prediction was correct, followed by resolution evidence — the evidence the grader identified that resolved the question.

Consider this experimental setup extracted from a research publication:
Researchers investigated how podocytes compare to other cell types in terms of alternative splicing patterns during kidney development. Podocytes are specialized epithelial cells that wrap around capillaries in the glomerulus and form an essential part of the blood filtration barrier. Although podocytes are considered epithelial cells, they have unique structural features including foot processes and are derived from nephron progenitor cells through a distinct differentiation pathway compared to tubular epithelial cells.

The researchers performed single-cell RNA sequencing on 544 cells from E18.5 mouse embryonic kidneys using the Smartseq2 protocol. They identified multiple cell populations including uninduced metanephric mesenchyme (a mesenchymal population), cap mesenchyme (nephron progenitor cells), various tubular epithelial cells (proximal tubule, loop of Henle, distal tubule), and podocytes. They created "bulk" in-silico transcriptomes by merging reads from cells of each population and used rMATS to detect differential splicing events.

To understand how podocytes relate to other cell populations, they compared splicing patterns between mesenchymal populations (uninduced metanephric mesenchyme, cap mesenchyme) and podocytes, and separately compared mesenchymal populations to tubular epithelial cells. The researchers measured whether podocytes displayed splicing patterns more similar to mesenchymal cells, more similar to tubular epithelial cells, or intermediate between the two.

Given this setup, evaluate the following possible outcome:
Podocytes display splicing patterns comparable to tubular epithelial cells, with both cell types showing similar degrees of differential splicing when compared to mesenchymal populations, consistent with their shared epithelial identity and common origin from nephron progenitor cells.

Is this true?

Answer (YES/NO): NO